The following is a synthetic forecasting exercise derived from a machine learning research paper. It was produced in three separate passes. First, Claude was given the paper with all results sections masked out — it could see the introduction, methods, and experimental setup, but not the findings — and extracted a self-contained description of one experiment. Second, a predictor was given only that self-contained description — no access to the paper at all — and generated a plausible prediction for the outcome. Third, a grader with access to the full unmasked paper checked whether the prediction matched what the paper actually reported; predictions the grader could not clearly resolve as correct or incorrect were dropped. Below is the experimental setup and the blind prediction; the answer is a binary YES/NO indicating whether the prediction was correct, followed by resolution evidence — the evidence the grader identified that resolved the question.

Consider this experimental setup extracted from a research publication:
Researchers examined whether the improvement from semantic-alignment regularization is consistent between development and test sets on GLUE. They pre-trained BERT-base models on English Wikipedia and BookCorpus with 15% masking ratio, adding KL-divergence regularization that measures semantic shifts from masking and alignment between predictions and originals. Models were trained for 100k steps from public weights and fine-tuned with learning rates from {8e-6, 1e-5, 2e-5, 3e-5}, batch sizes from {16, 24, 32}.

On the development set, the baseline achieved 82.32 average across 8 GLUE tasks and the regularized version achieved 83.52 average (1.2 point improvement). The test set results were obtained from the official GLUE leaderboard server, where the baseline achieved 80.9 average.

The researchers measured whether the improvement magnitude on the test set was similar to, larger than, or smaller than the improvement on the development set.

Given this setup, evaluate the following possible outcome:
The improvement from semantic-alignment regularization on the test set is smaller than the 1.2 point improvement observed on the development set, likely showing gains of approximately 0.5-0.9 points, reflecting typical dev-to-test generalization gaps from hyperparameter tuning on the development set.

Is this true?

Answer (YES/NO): NO